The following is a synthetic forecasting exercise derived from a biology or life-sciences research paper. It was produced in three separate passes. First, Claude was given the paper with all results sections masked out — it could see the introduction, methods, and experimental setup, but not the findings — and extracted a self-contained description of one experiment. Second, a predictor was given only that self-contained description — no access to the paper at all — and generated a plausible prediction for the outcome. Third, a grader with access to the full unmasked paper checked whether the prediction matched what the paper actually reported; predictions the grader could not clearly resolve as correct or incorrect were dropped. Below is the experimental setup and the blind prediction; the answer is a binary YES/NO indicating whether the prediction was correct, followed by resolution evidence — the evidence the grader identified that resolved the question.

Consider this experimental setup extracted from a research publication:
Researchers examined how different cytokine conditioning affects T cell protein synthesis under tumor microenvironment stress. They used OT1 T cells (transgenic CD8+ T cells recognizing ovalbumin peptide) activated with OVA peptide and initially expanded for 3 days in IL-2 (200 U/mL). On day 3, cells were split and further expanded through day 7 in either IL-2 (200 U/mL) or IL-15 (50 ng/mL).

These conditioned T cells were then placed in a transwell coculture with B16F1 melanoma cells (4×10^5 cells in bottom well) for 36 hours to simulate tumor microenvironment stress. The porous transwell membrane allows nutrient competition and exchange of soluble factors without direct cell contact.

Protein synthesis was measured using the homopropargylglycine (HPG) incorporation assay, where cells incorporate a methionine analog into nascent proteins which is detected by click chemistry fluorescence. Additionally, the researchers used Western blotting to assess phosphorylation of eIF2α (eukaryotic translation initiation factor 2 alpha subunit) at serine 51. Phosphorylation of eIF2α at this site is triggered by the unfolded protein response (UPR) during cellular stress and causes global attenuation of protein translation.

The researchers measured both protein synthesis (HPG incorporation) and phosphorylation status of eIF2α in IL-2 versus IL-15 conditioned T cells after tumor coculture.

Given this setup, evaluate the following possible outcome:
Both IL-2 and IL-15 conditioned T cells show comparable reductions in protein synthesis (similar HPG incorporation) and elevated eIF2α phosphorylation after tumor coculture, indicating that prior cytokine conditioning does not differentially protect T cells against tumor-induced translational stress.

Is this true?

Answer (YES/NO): NO